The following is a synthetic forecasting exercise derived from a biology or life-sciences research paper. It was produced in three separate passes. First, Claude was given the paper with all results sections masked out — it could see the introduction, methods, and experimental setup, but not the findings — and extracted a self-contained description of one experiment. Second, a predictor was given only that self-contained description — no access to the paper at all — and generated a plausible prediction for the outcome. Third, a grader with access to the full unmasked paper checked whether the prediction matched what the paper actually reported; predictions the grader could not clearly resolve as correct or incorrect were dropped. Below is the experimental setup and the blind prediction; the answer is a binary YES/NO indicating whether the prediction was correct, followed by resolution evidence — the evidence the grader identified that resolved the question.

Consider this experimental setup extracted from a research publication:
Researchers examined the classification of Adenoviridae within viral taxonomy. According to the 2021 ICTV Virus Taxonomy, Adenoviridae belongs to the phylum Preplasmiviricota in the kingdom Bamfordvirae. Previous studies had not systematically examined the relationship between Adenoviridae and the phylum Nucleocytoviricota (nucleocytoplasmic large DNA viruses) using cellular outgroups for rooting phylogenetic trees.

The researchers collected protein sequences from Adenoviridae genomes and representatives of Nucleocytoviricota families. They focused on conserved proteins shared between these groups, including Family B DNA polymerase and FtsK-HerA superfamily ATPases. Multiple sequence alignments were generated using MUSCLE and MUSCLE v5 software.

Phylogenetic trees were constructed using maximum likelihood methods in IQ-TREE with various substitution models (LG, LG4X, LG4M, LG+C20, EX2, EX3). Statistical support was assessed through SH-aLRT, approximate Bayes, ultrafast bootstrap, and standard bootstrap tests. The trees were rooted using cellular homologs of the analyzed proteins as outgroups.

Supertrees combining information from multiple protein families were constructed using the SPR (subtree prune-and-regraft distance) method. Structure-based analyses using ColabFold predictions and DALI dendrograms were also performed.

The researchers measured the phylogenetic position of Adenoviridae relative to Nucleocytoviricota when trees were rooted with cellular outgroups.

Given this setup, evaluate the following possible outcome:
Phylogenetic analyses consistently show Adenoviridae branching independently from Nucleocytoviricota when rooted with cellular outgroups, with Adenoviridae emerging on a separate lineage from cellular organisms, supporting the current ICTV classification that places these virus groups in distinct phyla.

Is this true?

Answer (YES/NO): NO